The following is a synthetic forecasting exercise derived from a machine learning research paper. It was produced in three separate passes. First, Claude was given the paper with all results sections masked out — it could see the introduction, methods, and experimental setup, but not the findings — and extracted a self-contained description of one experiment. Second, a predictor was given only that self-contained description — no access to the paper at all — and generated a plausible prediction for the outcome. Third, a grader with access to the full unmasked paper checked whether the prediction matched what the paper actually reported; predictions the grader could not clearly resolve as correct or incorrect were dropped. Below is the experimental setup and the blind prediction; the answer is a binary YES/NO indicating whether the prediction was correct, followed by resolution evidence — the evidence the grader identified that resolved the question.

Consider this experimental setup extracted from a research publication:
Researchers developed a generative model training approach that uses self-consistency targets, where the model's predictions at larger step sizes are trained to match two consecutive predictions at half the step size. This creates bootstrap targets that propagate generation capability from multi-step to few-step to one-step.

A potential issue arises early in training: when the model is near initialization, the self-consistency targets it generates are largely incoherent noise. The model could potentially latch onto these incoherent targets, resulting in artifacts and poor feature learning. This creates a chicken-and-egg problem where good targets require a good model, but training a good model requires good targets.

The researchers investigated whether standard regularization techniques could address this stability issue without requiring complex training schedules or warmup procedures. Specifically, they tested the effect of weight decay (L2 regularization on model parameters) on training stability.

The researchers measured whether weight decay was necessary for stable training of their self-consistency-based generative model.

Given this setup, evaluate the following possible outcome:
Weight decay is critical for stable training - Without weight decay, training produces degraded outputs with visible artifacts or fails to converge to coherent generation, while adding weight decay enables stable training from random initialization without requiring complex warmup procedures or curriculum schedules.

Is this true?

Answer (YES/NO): YES